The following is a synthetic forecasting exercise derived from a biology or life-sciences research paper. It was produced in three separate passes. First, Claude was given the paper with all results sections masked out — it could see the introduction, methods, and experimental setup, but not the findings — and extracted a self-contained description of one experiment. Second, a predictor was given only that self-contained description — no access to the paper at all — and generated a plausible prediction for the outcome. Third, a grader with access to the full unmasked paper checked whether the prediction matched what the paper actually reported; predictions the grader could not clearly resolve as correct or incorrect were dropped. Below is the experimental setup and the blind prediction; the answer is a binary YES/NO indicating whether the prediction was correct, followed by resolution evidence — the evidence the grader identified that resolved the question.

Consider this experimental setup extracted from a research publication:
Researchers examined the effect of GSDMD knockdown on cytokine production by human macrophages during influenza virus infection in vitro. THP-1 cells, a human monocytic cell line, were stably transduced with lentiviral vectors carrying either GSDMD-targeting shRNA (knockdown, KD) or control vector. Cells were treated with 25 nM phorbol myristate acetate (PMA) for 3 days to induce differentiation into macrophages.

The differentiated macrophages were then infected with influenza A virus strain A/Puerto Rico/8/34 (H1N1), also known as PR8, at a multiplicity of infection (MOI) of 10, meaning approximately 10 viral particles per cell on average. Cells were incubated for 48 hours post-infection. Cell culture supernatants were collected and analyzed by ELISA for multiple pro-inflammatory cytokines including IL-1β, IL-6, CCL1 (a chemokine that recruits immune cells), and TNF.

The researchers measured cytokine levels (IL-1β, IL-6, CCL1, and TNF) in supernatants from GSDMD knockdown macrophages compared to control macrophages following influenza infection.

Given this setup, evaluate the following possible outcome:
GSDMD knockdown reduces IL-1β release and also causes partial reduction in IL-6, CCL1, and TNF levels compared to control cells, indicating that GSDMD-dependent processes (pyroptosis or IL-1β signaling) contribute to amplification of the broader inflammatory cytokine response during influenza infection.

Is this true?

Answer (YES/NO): YES